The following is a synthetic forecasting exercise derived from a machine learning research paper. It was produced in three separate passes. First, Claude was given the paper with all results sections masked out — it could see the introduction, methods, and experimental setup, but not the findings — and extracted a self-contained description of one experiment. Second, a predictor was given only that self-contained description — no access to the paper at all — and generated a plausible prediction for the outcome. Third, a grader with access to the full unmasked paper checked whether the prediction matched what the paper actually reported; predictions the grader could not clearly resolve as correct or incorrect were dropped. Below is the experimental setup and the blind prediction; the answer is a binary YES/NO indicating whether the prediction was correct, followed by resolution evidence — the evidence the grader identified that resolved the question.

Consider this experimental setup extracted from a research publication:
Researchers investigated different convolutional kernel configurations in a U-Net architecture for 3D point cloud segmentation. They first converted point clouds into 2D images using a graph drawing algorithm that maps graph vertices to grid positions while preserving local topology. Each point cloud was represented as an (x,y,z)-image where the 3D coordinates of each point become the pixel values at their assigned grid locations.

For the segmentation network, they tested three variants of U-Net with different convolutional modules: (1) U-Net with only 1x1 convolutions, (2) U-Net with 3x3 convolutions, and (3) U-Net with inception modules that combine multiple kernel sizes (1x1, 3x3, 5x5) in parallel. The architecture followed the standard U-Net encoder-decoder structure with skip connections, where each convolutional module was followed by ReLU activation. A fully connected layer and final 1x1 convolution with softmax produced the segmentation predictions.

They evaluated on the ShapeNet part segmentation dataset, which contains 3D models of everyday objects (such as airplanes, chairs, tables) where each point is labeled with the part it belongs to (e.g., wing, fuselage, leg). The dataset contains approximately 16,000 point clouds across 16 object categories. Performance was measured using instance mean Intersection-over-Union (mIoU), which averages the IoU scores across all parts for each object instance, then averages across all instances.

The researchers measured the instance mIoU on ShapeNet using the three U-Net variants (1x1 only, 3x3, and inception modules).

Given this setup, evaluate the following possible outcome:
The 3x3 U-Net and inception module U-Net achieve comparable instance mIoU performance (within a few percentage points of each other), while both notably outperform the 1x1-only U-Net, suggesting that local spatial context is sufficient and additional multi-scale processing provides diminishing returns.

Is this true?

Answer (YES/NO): NO